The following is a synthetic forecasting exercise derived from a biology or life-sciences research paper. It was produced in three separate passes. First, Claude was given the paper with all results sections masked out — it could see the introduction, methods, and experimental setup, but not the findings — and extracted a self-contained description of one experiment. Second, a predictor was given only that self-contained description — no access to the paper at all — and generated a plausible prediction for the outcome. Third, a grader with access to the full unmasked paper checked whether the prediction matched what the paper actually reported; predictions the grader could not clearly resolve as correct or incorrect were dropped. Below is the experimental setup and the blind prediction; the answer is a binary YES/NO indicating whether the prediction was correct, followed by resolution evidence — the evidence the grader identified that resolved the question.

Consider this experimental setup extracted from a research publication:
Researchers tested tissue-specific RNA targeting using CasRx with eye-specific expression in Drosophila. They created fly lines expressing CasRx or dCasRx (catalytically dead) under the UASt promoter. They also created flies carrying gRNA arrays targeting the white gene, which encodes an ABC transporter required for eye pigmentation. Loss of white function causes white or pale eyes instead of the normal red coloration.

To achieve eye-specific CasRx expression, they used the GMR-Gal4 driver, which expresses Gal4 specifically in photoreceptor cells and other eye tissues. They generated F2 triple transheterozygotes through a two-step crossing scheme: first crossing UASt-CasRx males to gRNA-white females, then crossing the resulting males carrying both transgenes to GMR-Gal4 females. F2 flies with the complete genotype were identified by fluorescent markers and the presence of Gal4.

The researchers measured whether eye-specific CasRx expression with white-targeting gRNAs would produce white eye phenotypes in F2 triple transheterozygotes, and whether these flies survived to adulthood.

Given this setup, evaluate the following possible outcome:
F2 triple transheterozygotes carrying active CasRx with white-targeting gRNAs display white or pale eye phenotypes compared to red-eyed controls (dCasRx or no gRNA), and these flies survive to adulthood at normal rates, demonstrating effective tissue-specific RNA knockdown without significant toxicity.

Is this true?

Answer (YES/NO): NO